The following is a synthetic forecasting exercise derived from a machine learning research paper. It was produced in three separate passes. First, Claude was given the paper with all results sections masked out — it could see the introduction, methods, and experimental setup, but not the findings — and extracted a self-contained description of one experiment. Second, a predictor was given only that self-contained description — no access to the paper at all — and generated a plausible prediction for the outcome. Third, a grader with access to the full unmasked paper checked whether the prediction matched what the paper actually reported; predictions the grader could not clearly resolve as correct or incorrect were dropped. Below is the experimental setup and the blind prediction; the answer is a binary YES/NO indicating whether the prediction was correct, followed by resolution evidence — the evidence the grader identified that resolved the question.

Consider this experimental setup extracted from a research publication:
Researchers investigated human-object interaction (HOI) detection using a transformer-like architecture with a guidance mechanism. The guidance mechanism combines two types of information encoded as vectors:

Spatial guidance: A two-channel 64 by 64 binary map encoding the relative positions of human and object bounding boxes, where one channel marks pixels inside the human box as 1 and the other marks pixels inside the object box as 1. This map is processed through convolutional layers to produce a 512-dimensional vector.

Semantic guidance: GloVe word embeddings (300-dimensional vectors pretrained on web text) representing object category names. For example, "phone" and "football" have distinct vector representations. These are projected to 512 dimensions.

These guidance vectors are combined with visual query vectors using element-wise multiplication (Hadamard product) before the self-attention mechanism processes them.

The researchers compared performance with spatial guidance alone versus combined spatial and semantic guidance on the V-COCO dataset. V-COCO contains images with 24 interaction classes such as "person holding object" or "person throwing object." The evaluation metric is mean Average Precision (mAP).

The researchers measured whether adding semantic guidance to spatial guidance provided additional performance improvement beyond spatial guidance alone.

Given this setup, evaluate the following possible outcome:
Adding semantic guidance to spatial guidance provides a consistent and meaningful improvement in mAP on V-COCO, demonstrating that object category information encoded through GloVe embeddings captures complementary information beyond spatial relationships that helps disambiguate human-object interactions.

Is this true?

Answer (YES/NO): YES